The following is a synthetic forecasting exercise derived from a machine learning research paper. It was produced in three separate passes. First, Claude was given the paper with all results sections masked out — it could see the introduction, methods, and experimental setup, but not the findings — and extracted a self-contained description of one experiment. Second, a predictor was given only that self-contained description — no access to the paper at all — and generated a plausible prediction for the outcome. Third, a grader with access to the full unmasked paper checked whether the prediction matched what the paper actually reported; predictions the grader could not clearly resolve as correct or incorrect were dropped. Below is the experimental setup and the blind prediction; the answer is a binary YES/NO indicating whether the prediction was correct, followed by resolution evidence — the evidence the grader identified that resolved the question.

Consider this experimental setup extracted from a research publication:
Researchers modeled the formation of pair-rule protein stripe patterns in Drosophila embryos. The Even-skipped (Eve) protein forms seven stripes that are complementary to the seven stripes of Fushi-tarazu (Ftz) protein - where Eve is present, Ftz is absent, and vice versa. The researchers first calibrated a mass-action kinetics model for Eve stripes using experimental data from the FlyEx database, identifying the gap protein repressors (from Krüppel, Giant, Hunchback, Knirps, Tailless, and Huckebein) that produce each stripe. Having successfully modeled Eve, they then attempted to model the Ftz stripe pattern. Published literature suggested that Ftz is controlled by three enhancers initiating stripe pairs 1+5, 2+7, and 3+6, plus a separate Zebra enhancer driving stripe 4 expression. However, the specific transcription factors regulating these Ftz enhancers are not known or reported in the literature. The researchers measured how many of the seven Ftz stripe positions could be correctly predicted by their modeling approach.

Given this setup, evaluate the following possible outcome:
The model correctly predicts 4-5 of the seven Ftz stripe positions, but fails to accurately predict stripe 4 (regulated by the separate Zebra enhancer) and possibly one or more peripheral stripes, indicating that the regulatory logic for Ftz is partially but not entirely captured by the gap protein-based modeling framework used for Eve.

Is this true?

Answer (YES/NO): NO